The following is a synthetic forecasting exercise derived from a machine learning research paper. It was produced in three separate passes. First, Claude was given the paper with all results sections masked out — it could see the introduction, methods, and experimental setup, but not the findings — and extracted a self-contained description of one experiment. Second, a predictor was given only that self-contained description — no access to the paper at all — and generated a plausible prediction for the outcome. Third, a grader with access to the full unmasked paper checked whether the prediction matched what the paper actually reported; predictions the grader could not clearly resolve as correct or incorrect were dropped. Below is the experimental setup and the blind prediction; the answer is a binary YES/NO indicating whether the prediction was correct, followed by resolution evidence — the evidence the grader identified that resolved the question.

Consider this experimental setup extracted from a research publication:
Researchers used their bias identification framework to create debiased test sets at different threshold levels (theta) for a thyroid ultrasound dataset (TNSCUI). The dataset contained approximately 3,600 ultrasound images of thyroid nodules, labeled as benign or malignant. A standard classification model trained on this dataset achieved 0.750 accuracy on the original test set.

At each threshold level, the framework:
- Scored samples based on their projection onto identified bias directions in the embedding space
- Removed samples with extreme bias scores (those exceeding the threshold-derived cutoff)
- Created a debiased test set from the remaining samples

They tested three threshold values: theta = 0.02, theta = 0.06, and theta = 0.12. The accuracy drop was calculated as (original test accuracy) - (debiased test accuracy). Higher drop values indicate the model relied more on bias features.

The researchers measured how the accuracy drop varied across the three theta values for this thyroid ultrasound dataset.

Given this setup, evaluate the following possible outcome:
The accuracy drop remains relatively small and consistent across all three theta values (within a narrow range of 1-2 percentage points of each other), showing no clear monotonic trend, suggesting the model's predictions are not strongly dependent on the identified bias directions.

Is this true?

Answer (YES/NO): NO